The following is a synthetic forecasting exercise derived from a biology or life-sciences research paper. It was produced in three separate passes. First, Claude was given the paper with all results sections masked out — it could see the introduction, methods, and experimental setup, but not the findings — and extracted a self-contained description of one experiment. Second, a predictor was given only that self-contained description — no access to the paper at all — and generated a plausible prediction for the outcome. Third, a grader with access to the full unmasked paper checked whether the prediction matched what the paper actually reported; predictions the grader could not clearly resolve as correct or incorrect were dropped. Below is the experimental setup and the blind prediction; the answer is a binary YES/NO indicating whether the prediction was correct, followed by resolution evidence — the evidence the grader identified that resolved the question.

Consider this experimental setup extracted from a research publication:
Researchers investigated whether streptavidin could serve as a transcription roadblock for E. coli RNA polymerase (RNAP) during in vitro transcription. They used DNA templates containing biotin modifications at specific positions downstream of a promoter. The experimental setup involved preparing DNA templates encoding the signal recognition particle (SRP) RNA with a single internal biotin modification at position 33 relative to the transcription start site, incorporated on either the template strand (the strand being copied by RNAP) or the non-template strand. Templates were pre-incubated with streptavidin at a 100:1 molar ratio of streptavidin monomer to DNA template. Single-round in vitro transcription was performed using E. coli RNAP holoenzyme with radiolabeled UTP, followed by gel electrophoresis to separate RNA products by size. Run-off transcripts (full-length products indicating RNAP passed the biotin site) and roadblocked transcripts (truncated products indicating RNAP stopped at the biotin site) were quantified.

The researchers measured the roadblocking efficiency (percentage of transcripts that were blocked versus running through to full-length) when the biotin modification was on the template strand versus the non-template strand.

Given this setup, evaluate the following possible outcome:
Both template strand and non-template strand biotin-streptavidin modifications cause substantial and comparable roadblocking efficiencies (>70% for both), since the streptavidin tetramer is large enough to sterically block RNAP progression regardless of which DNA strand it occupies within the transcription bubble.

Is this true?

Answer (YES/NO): NO